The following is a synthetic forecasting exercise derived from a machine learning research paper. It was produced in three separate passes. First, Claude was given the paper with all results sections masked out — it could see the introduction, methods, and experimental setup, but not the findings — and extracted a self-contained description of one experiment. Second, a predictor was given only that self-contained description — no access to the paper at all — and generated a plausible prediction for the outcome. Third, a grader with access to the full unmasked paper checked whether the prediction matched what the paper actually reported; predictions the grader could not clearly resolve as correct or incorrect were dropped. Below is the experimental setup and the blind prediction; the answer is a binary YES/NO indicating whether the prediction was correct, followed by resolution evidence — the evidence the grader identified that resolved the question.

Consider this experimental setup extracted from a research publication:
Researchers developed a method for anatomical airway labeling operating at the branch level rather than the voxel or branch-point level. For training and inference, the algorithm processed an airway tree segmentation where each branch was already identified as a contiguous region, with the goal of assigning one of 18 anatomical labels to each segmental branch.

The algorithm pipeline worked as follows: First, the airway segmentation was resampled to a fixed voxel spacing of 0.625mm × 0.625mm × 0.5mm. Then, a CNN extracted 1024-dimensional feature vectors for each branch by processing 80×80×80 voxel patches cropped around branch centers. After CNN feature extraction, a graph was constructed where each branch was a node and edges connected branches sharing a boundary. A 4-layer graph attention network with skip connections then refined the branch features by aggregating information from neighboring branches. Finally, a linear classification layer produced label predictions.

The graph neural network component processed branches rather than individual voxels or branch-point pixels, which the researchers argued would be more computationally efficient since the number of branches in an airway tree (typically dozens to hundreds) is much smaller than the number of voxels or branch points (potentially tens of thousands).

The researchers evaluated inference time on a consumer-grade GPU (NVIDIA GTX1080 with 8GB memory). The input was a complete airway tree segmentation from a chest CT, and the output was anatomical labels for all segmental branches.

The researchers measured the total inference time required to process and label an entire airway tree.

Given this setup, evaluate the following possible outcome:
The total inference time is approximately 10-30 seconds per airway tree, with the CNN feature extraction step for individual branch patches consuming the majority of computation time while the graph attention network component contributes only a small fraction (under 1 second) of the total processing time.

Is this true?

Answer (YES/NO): NO